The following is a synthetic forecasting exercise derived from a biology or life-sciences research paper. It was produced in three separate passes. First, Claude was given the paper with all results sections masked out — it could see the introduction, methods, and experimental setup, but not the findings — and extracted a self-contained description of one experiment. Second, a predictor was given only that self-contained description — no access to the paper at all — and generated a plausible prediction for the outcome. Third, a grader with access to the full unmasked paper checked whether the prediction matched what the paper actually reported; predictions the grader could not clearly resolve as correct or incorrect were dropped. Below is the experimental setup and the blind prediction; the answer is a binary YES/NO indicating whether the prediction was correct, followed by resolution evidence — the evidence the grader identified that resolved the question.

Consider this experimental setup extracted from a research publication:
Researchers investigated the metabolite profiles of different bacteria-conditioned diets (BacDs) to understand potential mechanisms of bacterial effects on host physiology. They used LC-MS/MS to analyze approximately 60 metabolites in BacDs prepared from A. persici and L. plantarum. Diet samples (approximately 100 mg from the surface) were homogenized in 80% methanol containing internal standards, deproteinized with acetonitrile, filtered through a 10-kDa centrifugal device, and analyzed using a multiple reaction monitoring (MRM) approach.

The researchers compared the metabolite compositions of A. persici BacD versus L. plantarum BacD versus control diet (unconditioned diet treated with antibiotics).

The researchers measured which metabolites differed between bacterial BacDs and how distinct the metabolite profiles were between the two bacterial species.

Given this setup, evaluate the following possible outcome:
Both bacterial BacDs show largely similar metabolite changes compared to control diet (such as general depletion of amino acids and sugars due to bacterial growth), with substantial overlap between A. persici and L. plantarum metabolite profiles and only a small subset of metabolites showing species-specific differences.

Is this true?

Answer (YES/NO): NO